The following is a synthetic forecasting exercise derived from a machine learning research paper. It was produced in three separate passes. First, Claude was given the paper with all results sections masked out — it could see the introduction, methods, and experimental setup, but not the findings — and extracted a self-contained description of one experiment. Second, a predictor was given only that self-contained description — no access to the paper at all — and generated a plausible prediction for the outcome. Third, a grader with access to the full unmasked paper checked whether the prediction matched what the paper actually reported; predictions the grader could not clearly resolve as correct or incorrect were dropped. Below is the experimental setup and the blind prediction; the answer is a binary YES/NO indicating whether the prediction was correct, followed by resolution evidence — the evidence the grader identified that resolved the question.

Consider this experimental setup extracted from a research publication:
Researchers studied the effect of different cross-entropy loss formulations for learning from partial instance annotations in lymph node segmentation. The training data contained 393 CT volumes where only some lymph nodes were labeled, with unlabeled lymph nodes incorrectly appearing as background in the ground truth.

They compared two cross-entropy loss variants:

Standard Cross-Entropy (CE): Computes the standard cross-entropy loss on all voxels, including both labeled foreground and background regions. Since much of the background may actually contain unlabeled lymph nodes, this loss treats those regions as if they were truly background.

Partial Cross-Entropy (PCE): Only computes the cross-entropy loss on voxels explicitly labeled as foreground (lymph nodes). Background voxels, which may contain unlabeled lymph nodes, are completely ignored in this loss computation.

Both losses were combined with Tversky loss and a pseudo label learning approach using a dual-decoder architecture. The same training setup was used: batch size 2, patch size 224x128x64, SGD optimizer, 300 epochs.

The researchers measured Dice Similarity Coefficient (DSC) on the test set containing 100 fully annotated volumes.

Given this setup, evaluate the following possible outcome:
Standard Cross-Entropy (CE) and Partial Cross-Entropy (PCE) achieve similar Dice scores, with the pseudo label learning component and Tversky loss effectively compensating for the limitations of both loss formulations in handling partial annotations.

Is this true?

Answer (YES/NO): NO